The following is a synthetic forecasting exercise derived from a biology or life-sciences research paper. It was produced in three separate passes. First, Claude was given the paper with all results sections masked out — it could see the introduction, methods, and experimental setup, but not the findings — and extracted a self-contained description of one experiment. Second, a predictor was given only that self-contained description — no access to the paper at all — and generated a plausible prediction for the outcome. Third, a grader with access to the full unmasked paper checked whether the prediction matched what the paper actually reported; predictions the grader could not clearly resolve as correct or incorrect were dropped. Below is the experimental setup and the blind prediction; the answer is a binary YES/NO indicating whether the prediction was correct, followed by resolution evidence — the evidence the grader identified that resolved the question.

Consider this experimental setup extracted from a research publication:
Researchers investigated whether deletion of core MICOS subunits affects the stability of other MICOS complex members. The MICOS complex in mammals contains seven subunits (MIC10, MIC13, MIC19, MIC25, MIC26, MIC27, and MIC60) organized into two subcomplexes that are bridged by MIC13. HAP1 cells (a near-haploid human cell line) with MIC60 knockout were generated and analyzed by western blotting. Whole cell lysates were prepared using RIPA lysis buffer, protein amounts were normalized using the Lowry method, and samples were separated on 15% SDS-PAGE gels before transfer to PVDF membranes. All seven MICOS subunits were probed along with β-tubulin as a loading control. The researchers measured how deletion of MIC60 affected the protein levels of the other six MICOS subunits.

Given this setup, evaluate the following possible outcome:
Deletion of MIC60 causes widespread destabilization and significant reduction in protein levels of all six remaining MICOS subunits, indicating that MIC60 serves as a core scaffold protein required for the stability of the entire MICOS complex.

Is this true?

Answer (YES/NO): YES